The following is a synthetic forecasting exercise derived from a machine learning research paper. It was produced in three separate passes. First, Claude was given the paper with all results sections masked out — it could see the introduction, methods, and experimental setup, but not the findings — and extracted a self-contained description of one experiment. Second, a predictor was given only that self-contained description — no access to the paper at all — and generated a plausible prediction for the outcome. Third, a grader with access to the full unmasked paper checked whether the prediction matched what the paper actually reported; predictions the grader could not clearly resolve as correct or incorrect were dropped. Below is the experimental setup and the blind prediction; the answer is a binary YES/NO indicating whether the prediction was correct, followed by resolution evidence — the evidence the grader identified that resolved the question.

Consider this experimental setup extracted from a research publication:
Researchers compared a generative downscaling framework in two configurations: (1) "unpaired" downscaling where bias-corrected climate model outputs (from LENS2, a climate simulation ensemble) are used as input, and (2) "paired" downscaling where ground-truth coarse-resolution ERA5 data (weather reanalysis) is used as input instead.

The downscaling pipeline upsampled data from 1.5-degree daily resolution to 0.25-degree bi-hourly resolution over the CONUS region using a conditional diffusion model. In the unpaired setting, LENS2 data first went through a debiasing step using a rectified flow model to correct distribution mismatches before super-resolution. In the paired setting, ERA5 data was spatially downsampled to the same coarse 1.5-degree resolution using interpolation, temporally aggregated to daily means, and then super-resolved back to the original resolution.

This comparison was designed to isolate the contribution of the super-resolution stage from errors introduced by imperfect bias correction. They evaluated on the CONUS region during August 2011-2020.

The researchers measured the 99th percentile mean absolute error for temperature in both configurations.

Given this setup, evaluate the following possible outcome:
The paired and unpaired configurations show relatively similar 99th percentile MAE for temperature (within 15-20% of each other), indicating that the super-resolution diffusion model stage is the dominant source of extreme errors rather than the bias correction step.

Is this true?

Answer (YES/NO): NO